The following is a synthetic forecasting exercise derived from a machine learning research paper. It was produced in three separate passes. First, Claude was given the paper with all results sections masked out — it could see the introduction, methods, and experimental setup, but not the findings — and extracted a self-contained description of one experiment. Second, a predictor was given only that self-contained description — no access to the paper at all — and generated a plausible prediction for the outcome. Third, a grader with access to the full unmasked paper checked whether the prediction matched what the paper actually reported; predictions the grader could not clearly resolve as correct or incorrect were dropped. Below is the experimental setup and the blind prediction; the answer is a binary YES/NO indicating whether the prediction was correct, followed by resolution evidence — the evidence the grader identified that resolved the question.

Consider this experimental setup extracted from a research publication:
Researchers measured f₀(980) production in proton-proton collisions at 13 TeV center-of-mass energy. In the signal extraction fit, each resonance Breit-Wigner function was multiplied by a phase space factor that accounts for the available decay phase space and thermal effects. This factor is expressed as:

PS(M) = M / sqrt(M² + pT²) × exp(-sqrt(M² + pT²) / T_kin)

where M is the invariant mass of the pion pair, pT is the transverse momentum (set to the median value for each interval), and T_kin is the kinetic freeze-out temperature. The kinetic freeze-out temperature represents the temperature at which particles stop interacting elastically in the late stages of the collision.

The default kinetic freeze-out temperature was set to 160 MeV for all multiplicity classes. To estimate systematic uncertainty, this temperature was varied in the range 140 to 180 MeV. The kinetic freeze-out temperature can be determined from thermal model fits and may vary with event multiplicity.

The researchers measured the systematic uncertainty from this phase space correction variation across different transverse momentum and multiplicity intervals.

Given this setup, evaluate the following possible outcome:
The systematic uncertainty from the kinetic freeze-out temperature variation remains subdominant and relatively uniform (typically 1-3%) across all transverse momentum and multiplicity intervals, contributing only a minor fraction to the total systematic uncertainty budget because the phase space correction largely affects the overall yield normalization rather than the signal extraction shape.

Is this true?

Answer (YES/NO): NO